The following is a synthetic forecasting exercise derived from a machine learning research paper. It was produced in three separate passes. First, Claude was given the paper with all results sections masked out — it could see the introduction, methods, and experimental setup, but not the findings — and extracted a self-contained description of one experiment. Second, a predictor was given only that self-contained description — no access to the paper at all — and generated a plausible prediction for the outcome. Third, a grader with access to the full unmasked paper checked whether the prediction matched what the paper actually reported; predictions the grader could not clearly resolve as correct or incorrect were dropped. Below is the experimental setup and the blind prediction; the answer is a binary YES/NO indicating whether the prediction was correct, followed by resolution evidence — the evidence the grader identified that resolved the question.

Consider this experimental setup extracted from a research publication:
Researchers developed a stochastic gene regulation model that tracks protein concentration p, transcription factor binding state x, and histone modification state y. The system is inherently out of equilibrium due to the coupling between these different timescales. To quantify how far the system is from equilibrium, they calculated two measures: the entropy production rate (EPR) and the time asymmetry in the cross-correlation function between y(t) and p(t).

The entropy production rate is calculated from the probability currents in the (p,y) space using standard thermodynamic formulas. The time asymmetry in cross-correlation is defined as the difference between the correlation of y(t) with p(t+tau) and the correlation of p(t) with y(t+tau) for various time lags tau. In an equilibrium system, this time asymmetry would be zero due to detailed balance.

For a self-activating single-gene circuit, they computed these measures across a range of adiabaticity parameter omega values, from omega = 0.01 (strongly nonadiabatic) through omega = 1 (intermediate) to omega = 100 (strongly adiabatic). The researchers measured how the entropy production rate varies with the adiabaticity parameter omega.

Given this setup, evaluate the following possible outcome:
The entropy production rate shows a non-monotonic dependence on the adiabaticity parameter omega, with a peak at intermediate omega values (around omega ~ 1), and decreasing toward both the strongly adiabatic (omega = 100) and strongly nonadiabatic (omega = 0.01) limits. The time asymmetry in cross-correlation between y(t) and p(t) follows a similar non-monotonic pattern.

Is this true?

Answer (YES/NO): NO